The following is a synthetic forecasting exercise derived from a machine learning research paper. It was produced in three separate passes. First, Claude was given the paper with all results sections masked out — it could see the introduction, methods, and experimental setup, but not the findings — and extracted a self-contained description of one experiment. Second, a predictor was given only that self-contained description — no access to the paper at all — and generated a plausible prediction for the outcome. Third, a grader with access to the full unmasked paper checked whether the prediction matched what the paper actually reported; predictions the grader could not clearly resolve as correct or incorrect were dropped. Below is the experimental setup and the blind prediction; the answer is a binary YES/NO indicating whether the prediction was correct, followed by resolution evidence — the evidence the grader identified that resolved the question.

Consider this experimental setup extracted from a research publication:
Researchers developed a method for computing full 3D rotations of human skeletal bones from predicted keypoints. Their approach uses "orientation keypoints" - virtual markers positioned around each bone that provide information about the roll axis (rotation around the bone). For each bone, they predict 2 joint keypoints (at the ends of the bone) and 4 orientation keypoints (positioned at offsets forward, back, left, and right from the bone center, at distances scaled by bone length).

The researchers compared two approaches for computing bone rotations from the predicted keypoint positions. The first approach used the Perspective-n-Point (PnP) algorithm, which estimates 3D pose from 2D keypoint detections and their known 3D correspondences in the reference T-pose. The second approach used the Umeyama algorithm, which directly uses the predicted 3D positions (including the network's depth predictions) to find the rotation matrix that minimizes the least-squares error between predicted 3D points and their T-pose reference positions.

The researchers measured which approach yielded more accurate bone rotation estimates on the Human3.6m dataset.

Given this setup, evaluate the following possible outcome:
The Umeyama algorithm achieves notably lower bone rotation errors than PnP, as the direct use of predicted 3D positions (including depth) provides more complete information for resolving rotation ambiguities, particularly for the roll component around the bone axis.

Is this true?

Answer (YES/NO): YES